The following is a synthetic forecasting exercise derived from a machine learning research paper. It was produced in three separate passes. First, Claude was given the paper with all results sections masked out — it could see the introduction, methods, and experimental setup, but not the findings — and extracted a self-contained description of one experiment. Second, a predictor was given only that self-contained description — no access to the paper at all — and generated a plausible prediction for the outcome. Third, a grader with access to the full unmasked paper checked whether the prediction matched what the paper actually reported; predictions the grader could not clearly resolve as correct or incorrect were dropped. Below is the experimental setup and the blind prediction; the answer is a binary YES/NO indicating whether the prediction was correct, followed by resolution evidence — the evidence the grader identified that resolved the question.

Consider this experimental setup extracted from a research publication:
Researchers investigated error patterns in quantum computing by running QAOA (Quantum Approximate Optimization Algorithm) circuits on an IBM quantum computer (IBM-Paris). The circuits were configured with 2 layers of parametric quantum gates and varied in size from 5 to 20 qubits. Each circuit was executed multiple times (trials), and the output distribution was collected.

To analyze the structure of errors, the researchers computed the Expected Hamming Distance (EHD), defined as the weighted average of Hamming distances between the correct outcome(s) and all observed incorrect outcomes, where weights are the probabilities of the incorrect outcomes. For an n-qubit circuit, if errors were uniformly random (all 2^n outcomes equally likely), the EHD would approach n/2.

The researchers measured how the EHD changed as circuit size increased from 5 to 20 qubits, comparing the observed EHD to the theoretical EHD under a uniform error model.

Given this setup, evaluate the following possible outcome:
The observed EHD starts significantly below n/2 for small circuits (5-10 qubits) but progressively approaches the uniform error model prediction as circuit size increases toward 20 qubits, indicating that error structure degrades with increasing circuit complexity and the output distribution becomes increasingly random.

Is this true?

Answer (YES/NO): NO